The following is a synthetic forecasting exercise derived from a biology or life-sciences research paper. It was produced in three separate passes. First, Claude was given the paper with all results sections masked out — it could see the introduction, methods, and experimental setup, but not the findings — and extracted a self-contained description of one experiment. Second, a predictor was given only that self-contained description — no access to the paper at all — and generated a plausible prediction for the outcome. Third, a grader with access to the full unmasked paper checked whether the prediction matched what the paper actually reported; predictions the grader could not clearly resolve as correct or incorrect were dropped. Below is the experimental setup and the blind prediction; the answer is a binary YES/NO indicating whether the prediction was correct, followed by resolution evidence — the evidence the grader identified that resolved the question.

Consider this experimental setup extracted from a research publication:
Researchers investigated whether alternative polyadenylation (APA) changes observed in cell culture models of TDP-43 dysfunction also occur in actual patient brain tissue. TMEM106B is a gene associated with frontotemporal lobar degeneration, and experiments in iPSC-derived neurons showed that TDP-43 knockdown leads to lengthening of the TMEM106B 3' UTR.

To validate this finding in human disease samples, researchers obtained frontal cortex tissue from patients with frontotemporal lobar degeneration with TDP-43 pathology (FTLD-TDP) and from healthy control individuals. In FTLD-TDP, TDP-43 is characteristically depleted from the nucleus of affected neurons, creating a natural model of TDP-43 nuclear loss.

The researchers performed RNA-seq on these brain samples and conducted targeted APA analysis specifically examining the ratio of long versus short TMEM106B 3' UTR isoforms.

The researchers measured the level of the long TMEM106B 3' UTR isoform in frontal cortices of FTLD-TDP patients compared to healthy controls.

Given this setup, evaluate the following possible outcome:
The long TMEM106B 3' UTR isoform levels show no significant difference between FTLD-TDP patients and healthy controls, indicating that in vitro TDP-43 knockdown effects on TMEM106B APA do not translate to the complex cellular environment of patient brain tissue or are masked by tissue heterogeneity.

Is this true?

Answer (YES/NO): NO